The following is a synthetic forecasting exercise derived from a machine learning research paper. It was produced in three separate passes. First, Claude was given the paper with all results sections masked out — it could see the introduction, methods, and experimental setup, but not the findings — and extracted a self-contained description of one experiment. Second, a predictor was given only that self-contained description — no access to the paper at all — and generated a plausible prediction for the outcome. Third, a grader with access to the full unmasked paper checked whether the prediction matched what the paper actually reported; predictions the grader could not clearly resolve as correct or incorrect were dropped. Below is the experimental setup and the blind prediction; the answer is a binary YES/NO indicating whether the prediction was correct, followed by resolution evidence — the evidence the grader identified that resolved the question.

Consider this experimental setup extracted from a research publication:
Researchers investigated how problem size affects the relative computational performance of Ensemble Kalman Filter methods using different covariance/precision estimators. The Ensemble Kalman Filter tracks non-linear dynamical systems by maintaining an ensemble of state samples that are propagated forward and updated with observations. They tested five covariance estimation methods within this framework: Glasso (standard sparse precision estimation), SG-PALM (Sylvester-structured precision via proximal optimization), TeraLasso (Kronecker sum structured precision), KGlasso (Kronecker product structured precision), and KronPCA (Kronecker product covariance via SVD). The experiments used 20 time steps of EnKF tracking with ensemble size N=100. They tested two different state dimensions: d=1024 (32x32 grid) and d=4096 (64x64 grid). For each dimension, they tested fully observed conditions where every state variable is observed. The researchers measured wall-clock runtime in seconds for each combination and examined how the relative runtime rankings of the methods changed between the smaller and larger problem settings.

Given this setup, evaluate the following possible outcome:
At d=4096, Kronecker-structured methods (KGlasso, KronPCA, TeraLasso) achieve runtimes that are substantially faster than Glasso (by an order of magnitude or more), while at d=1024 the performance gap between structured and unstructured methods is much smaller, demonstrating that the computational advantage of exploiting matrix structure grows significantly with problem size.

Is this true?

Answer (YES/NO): NO